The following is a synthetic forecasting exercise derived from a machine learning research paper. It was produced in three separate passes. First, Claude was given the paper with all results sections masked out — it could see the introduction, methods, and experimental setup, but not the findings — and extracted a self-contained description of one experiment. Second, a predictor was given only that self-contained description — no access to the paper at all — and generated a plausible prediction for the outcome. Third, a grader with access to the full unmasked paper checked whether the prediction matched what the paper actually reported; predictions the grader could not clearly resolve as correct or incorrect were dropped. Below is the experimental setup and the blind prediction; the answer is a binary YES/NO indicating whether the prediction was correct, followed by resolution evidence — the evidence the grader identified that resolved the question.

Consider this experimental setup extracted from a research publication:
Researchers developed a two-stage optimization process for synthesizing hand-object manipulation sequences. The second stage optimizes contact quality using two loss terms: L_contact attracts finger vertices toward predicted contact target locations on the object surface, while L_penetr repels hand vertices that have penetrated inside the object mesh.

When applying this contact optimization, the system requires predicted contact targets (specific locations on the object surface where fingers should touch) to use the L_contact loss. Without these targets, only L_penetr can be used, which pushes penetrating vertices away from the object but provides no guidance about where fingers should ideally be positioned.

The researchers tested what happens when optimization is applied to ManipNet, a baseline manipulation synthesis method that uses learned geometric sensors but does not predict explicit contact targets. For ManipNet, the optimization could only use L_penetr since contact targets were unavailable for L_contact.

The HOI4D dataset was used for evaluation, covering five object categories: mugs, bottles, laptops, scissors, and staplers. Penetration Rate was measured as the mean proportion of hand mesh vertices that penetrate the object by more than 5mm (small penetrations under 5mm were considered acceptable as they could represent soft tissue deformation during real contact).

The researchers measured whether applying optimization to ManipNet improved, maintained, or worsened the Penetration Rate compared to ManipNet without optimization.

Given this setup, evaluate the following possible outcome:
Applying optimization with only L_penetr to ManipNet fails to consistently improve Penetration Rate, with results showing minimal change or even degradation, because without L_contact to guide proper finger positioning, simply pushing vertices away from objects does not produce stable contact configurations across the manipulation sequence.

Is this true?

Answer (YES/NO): NO